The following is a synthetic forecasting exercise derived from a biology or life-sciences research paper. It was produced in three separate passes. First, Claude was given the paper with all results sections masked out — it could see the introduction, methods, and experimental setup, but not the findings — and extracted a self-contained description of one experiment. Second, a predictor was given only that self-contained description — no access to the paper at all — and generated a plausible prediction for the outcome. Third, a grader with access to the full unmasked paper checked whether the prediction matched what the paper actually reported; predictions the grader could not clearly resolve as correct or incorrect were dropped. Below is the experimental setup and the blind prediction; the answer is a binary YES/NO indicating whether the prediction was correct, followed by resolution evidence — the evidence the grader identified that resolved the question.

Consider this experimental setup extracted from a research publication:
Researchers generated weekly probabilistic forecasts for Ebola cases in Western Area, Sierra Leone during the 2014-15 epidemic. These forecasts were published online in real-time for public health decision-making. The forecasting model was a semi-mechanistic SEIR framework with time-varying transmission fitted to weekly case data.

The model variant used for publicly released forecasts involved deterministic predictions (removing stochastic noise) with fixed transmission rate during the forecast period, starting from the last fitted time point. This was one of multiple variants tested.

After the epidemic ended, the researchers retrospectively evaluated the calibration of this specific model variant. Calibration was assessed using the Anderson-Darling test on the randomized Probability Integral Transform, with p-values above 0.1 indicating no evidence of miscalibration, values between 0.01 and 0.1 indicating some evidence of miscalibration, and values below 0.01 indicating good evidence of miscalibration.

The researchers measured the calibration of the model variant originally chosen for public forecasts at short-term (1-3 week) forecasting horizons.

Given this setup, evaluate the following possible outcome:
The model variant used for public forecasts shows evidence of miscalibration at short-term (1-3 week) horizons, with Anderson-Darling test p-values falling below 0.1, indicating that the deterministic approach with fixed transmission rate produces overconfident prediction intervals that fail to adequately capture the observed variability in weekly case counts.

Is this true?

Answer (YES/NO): NO